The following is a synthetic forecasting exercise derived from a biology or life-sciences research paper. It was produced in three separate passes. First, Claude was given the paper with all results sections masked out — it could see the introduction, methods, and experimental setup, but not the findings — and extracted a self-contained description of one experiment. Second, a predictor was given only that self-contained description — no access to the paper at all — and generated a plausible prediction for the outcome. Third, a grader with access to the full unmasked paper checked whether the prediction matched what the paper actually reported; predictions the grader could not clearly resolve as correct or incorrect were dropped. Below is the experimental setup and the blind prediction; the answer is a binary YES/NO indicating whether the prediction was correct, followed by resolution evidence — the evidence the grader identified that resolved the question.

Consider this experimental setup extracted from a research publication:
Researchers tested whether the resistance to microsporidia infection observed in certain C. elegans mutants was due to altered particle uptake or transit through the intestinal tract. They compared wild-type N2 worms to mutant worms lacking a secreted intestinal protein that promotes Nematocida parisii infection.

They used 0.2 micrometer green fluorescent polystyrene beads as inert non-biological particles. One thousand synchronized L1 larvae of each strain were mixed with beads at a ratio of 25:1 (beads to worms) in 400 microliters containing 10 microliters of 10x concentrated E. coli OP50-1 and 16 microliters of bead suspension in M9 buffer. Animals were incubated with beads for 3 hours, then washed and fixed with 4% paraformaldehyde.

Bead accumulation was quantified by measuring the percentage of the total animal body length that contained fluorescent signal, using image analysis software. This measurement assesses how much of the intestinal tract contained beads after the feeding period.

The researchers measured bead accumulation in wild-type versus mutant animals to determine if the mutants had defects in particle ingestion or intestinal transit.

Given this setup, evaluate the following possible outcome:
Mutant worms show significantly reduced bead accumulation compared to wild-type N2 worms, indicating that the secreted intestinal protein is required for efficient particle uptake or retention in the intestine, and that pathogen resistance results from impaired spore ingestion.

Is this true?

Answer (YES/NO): NO